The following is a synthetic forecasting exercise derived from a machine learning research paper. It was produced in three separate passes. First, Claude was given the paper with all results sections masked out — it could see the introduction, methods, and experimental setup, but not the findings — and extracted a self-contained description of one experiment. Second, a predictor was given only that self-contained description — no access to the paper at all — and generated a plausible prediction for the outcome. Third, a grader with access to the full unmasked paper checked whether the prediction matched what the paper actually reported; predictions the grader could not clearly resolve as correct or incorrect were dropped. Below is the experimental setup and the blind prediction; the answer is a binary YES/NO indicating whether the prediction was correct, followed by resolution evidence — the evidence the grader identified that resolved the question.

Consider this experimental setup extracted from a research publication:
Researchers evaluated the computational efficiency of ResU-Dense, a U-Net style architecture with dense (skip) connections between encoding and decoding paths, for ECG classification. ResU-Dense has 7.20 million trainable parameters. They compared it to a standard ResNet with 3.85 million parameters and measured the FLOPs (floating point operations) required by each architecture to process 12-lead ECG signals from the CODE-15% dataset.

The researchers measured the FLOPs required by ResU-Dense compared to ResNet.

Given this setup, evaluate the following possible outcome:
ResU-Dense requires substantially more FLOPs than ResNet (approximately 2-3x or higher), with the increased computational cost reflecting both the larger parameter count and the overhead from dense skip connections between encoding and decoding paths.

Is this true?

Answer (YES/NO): YES